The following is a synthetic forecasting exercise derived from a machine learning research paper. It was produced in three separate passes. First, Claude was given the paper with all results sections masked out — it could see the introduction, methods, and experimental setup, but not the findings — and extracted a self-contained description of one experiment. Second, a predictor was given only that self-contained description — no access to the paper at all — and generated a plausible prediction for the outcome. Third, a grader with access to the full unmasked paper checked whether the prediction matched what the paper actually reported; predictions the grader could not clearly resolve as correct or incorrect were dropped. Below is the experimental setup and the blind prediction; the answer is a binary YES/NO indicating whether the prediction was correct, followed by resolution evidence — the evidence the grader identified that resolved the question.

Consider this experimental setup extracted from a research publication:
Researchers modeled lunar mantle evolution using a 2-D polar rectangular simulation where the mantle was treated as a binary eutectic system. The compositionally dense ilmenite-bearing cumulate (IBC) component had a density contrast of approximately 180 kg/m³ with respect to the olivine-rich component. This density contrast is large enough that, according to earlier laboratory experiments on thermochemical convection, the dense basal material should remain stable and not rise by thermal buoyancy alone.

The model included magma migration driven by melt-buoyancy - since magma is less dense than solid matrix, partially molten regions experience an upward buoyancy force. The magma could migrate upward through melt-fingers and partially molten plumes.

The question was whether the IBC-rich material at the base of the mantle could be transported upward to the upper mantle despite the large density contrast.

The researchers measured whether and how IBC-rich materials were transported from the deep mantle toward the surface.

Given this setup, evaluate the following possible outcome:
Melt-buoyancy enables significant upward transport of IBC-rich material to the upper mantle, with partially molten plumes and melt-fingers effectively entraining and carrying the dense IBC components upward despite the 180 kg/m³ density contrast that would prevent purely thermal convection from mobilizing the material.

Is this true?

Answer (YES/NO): YES